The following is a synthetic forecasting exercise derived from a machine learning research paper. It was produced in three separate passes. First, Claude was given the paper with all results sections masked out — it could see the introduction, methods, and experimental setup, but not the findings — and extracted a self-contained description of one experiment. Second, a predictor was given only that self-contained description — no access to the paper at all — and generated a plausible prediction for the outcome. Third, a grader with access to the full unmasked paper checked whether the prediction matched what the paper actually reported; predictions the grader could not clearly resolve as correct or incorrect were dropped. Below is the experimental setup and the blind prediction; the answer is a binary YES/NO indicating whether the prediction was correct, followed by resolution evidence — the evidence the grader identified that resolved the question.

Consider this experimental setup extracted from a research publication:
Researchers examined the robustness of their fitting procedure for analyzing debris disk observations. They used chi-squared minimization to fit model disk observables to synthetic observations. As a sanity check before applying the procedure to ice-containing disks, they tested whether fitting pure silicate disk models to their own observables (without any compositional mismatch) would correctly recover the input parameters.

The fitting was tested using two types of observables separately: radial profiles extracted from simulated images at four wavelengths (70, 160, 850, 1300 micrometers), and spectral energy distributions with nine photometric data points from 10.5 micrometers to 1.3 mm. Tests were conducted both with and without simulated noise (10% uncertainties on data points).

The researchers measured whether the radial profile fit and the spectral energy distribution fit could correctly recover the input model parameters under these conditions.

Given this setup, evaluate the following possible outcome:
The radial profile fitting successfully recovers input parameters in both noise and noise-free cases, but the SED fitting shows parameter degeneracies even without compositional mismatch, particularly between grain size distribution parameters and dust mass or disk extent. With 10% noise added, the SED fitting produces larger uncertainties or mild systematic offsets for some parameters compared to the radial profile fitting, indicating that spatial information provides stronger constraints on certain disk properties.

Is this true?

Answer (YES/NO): NO